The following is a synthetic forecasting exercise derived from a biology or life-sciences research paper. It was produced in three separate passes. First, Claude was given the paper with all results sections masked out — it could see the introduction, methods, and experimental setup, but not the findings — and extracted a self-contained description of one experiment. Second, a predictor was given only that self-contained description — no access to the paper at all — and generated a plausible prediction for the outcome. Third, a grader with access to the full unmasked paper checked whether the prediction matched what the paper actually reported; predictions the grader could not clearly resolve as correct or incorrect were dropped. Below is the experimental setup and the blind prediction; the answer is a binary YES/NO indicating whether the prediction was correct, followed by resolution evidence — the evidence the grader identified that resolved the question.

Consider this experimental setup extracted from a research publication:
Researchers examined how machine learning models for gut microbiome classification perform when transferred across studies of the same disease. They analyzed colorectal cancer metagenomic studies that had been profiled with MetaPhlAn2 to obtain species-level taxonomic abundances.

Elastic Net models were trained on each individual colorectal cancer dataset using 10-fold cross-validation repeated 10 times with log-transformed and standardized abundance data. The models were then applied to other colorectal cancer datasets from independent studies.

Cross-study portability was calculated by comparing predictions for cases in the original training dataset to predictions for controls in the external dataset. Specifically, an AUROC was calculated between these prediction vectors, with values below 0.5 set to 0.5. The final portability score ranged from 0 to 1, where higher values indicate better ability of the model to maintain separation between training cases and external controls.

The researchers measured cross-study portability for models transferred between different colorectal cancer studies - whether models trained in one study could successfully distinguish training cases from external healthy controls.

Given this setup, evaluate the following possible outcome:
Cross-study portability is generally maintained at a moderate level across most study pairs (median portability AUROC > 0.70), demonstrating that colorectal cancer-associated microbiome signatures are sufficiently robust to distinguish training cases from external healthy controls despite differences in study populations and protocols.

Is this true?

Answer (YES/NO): NO